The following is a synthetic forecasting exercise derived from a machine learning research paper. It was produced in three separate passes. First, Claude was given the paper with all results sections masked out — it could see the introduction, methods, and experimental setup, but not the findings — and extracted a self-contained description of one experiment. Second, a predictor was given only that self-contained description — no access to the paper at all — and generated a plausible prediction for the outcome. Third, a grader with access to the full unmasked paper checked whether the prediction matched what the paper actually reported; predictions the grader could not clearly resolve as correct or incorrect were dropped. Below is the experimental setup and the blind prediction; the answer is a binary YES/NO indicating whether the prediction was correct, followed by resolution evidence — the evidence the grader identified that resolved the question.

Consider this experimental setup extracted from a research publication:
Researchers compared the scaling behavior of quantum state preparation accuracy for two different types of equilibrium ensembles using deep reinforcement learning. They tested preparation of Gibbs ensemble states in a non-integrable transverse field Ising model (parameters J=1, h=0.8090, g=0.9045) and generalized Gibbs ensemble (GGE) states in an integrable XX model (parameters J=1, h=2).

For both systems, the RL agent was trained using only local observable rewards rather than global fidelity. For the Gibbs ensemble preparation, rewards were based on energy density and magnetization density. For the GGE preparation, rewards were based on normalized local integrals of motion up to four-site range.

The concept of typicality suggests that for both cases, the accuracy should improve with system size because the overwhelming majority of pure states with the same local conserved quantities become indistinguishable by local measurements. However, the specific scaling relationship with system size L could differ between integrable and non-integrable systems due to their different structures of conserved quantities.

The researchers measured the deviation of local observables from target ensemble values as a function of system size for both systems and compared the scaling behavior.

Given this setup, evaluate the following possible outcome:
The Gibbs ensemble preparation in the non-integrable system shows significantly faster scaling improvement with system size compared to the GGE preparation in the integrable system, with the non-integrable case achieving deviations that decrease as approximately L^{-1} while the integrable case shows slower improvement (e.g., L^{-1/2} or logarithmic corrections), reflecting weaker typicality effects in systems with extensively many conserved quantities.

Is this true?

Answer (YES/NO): NO